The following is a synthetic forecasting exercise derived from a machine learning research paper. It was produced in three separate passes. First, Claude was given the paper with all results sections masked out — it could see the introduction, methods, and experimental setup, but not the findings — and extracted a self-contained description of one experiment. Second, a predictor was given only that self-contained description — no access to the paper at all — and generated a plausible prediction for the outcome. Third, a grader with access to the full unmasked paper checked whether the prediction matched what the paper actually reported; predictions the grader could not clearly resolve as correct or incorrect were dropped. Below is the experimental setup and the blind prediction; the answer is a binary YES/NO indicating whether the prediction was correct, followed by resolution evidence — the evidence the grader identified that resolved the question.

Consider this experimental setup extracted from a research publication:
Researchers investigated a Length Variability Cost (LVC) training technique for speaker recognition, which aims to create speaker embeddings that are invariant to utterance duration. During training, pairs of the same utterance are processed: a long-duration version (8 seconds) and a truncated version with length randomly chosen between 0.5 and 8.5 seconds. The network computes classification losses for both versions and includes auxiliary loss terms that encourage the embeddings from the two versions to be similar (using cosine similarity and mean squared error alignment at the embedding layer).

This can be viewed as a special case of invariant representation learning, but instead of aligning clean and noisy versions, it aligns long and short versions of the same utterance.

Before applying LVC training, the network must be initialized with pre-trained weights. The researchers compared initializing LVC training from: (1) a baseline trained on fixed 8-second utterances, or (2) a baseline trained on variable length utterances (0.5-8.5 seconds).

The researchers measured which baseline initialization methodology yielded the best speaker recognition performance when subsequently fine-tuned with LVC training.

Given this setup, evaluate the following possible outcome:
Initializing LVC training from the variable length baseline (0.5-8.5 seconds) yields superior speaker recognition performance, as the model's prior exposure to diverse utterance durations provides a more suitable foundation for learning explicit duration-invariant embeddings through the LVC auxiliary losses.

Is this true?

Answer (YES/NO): NO